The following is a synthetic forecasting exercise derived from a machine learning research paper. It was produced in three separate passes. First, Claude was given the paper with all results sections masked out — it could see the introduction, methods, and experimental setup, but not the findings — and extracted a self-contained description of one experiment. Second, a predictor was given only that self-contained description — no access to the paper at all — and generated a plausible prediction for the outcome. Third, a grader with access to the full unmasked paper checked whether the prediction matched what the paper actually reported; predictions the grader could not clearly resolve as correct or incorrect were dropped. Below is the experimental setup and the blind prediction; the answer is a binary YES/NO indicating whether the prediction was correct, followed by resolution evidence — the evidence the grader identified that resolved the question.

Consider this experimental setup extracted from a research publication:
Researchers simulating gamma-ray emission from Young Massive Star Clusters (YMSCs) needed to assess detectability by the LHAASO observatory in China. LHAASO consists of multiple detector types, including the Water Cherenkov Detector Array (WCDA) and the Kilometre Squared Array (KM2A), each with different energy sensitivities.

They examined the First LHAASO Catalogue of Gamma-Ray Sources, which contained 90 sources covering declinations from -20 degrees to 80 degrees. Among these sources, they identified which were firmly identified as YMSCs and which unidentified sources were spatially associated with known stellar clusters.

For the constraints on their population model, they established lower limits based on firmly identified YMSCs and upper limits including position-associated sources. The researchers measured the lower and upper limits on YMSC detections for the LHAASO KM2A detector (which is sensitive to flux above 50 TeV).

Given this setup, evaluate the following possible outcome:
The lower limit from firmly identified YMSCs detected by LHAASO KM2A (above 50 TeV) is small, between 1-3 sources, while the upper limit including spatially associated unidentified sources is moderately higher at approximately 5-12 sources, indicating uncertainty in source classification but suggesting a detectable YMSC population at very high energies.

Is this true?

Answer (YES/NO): YES